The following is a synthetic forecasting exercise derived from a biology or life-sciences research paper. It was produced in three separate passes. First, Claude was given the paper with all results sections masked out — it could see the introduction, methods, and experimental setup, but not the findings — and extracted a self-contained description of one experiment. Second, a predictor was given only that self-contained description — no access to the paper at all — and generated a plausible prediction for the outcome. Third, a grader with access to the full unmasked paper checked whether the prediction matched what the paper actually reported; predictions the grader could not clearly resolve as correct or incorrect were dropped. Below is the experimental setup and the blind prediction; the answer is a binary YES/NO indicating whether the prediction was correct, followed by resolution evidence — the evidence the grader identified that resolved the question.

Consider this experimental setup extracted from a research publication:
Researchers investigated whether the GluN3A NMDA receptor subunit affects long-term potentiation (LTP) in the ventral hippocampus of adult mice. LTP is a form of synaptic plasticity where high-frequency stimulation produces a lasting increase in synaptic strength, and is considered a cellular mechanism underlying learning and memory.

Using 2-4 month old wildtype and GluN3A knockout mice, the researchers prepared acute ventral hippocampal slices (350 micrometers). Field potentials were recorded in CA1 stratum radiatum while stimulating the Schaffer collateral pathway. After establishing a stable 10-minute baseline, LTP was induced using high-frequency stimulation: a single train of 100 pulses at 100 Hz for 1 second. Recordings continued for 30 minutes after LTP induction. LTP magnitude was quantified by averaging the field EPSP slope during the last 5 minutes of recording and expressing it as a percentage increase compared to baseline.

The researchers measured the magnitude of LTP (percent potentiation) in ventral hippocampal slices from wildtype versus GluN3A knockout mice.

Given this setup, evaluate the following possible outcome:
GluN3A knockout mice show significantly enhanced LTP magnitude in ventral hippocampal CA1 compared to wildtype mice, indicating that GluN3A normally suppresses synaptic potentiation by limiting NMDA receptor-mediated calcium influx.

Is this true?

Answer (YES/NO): YES